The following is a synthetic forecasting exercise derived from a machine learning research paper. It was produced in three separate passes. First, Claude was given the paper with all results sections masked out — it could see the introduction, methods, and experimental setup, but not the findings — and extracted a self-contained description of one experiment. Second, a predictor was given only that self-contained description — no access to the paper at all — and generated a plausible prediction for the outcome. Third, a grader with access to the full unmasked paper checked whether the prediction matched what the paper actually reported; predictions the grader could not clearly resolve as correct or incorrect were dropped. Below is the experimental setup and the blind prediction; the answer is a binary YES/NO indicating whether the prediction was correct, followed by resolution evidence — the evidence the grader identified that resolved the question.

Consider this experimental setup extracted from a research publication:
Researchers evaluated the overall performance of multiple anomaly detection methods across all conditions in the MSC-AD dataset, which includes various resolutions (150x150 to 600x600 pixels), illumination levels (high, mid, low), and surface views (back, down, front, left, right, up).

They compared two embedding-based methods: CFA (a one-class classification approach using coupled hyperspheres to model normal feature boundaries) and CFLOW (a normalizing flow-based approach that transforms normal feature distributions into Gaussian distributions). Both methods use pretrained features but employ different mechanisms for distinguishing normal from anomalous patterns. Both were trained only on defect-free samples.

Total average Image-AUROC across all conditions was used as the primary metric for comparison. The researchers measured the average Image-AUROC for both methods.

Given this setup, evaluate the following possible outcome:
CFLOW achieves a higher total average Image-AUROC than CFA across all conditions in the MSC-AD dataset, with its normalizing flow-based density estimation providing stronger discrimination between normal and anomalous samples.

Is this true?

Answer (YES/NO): NO